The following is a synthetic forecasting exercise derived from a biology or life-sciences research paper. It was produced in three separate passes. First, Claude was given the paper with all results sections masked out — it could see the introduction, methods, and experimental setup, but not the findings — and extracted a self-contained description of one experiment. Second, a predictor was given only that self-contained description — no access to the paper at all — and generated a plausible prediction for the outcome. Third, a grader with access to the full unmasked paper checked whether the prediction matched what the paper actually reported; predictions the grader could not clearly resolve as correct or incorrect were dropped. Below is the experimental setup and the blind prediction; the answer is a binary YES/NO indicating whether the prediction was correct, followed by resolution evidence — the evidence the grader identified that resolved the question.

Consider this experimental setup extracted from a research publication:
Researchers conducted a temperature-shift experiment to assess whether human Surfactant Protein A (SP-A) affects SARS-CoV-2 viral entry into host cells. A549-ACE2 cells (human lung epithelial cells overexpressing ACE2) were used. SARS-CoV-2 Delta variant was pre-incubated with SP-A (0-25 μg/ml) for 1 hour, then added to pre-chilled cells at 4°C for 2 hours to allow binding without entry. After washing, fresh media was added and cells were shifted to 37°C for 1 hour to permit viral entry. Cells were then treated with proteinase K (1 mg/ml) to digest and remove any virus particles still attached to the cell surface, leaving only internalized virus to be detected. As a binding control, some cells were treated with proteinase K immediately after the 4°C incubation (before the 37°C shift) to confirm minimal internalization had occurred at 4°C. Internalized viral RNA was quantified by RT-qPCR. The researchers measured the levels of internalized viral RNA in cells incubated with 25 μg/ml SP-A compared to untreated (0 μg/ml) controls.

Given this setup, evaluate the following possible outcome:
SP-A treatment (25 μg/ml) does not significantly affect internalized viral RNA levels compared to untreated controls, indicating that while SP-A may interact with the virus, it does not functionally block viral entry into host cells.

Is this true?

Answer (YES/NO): NO